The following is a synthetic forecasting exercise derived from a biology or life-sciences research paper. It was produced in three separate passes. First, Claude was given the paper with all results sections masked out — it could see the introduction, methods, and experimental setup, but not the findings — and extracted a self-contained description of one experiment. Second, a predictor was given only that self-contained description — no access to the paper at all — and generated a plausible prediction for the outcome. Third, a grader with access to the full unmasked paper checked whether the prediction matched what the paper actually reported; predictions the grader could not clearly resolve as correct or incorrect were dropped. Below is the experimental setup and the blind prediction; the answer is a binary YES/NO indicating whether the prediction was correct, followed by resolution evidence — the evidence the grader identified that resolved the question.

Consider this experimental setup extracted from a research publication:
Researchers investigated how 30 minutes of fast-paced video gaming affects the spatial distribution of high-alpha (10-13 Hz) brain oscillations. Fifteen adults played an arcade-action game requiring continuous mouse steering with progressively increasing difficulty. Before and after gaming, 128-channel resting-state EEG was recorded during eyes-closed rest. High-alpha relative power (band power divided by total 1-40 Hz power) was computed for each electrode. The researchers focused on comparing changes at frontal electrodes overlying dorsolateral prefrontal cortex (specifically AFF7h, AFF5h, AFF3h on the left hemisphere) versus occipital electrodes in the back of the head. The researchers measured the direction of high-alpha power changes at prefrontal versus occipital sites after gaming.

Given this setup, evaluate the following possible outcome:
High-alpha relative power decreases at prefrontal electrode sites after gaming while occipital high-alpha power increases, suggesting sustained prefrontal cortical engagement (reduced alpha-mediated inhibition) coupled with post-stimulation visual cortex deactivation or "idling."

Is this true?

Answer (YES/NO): NO